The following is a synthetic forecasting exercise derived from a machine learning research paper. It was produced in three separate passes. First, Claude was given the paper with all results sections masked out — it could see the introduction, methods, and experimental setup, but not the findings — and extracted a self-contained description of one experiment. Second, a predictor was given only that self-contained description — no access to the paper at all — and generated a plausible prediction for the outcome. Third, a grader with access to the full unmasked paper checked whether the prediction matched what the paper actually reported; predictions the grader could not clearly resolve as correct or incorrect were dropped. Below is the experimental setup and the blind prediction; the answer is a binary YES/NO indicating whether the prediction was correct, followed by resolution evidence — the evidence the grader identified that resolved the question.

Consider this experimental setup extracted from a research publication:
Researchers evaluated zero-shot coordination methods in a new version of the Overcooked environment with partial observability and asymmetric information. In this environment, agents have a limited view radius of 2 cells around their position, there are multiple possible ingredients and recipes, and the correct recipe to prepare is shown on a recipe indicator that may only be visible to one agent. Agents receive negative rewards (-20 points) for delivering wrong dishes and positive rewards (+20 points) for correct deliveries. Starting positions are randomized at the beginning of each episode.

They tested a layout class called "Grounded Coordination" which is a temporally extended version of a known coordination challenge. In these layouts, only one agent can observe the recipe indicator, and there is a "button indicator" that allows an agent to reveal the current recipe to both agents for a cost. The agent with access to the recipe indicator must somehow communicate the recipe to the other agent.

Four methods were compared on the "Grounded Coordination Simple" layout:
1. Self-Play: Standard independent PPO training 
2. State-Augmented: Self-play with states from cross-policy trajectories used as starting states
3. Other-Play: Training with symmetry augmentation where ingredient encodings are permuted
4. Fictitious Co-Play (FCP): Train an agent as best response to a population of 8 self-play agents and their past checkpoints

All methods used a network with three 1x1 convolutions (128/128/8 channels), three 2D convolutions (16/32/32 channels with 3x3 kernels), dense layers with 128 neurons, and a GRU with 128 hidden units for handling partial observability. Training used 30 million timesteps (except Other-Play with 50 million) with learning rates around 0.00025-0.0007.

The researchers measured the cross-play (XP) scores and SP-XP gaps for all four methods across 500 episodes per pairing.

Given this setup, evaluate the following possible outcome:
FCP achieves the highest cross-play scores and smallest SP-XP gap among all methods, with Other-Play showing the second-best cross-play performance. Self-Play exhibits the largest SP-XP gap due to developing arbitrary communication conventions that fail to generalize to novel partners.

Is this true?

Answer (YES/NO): YES